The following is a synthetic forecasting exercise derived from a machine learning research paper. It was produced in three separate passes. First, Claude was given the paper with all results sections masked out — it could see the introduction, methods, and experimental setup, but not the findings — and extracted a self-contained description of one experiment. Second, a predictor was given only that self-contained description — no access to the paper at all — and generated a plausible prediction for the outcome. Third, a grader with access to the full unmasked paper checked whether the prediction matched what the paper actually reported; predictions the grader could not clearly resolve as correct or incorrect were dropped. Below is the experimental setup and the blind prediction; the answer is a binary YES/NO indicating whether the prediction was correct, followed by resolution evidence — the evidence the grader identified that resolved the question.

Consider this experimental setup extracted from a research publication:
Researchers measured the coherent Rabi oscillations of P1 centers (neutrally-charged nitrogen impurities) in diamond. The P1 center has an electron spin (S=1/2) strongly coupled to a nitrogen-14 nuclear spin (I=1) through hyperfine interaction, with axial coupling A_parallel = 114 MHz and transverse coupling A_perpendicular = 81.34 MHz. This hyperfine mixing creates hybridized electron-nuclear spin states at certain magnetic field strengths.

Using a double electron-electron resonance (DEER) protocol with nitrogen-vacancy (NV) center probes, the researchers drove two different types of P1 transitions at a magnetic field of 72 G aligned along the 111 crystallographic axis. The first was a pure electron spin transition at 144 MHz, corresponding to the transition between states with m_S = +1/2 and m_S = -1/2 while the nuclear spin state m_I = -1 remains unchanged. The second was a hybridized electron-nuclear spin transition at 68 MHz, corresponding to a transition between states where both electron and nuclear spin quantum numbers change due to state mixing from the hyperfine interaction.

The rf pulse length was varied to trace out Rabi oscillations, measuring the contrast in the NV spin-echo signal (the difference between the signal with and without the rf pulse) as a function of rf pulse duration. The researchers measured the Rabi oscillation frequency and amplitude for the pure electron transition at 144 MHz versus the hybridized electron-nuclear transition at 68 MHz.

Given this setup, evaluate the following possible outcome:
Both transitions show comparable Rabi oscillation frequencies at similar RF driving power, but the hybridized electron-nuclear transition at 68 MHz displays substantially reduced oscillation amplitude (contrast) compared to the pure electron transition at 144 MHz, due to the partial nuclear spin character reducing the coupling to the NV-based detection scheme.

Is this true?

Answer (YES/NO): NO